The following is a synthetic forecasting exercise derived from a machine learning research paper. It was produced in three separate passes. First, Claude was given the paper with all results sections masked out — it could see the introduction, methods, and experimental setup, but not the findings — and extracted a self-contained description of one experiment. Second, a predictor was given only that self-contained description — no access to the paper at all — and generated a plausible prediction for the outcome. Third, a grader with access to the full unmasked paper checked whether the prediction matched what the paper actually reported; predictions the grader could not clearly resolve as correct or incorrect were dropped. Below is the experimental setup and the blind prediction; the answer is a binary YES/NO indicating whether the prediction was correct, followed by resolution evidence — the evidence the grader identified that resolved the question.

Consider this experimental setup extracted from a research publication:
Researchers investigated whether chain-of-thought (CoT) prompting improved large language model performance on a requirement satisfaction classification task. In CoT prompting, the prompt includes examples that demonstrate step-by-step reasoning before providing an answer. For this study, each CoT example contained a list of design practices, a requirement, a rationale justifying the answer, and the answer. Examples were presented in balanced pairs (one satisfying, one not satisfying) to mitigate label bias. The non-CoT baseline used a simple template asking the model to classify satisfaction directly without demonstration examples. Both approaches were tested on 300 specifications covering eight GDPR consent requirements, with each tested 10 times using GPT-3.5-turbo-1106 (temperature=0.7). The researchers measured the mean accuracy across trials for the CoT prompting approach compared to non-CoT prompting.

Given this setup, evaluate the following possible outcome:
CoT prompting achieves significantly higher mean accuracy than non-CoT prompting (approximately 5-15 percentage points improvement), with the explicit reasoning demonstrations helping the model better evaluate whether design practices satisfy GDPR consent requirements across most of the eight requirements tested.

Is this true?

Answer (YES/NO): YES